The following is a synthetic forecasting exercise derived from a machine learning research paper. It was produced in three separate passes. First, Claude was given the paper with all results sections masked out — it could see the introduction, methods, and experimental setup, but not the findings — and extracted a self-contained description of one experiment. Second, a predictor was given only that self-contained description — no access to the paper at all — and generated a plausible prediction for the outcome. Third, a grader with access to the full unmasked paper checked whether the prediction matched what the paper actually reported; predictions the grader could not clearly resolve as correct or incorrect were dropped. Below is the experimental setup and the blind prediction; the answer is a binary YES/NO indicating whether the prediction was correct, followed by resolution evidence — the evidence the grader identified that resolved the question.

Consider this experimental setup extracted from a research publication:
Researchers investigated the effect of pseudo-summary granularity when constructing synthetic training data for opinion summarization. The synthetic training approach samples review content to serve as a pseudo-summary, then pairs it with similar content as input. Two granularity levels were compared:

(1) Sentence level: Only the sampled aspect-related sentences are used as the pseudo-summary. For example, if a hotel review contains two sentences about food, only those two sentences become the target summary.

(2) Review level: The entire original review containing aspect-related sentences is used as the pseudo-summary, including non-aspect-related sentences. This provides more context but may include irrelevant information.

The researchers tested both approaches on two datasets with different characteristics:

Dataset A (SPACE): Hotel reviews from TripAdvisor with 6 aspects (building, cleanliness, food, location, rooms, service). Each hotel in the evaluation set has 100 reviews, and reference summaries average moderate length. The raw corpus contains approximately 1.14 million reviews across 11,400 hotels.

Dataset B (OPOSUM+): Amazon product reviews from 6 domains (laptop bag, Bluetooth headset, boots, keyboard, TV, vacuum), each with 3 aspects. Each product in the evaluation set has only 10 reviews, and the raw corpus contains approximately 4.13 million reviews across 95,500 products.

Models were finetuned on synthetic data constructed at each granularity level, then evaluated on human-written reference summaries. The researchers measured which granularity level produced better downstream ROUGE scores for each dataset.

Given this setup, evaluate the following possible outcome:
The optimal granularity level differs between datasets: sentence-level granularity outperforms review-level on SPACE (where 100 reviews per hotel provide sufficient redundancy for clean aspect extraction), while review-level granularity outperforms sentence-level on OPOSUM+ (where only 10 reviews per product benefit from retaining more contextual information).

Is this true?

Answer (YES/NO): YES